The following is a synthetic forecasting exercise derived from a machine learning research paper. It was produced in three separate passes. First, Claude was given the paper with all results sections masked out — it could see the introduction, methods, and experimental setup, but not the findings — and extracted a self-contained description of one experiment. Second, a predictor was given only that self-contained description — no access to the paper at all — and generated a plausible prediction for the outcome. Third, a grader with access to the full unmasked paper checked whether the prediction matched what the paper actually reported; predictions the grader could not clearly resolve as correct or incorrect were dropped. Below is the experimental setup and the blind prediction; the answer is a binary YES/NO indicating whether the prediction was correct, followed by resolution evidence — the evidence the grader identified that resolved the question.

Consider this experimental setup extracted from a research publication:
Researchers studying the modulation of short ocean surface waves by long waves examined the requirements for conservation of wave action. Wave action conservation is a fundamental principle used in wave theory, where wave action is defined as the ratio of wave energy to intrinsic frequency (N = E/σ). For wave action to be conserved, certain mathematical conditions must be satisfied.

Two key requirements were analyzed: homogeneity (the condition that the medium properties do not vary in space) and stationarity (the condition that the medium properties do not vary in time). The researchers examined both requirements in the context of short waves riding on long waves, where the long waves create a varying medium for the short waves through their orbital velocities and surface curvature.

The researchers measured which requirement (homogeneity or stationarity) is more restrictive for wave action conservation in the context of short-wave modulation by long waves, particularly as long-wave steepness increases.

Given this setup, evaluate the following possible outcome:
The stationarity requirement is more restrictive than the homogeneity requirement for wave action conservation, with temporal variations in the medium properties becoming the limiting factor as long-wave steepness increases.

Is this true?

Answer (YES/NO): YES